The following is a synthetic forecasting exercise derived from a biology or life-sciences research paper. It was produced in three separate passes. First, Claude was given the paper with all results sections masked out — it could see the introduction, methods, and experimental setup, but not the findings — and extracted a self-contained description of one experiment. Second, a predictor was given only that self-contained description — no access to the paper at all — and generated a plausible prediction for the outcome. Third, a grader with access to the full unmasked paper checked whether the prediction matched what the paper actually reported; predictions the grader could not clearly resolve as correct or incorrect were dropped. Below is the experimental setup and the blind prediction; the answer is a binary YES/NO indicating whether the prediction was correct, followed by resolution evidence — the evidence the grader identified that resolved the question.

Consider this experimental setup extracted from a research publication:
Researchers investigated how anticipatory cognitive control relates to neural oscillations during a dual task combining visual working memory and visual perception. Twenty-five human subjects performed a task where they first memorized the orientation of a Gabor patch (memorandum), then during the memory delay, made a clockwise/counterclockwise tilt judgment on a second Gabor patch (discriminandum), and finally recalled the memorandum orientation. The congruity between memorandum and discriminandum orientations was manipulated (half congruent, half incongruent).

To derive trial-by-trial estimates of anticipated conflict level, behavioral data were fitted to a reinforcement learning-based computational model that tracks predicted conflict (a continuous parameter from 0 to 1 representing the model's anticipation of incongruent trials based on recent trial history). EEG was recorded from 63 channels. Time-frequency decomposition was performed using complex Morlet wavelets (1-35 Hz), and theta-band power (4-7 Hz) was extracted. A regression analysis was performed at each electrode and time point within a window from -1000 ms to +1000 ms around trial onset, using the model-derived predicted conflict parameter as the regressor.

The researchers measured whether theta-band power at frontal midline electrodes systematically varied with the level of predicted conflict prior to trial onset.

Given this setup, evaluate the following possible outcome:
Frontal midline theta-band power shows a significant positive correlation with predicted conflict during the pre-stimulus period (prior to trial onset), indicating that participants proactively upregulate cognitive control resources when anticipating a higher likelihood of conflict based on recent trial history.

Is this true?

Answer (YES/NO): YES